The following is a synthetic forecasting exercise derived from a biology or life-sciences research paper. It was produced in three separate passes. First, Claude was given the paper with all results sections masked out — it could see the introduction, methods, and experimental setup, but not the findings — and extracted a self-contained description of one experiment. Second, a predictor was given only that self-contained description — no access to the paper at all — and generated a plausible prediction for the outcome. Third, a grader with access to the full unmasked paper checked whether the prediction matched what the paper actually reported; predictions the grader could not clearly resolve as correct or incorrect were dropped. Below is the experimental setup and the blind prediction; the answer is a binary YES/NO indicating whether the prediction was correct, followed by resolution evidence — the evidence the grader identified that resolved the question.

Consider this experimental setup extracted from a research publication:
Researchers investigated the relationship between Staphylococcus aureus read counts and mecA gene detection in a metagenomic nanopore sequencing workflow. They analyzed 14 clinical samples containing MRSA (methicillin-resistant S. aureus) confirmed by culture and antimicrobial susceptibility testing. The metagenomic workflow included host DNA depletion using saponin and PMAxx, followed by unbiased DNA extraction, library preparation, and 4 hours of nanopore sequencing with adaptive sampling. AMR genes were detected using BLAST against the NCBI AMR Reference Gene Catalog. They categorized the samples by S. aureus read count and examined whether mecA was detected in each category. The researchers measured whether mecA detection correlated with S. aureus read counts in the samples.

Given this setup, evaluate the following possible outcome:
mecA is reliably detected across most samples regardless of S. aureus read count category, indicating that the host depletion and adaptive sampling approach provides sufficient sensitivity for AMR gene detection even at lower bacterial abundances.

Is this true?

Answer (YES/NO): NO